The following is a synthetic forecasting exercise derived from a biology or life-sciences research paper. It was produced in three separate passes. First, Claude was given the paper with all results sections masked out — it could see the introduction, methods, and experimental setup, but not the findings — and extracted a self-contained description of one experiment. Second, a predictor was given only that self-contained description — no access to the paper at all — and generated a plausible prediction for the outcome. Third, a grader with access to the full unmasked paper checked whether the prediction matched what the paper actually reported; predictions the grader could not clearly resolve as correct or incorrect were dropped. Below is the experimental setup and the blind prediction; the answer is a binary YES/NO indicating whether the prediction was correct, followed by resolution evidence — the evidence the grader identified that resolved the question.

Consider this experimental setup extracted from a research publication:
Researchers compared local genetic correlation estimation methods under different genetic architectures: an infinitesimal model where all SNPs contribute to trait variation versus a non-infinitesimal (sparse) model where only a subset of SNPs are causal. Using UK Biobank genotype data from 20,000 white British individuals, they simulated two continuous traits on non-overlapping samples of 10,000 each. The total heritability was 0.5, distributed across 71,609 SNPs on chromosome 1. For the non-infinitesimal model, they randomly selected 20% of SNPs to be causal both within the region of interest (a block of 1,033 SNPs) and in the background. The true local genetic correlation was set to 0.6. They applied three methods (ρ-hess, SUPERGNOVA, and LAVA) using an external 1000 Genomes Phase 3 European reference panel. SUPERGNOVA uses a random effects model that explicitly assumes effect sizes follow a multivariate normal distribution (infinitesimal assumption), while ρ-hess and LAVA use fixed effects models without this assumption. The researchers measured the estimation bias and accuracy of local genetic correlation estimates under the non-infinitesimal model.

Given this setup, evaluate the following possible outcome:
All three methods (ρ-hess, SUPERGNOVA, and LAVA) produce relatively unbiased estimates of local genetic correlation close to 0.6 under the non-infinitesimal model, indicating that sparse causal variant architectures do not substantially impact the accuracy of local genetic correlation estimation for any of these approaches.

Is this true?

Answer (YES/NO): NO